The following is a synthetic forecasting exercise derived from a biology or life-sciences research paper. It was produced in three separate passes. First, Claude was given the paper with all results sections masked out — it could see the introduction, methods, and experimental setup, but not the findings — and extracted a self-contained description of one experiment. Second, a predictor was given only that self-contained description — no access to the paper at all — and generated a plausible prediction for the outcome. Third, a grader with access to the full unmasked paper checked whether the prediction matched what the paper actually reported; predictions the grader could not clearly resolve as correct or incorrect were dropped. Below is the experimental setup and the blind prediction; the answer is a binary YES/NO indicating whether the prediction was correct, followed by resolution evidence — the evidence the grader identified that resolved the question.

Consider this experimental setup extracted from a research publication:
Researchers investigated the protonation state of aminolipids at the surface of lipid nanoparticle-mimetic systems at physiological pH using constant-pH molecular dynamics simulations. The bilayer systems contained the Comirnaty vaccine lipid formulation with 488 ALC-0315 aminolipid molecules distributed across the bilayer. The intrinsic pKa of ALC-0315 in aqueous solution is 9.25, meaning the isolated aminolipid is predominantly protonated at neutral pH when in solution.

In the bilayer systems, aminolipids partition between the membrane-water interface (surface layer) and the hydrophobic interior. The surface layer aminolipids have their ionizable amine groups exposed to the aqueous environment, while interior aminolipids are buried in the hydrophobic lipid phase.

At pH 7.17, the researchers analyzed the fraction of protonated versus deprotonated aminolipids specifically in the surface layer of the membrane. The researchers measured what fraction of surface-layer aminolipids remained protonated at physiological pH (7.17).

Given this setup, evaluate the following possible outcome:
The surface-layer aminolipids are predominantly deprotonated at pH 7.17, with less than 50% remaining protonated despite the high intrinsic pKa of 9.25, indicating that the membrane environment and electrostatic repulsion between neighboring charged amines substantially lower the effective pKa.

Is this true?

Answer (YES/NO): YES